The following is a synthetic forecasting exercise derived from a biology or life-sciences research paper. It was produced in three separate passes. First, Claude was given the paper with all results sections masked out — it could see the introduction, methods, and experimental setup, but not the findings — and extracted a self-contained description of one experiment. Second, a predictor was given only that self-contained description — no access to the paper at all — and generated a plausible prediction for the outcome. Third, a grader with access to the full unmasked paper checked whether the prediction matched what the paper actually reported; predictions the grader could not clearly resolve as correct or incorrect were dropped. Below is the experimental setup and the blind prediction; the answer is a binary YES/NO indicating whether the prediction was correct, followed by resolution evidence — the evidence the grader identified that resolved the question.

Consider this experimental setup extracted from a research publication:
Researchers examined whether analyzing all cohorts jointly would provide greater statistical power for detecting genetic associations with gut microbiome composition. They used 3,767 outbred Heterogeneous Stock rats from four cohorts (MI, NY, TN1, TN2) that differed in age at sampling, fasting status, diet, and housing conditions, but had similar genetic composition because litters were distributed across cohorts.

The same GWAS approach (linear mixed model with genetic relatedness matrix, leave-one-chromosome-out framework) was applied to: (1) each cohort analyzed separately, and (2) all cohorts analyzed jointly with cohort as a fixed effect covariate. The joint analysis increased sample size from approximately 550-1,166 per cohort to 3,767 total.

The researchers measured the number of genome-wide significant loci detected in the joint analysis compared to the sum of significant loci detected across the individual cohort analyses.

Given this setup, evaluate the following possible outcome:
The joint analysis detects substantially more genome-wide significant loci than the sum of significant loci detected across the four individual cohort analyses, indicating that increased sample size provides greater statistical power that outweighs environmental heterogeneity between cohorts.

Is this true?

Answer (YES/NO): NO